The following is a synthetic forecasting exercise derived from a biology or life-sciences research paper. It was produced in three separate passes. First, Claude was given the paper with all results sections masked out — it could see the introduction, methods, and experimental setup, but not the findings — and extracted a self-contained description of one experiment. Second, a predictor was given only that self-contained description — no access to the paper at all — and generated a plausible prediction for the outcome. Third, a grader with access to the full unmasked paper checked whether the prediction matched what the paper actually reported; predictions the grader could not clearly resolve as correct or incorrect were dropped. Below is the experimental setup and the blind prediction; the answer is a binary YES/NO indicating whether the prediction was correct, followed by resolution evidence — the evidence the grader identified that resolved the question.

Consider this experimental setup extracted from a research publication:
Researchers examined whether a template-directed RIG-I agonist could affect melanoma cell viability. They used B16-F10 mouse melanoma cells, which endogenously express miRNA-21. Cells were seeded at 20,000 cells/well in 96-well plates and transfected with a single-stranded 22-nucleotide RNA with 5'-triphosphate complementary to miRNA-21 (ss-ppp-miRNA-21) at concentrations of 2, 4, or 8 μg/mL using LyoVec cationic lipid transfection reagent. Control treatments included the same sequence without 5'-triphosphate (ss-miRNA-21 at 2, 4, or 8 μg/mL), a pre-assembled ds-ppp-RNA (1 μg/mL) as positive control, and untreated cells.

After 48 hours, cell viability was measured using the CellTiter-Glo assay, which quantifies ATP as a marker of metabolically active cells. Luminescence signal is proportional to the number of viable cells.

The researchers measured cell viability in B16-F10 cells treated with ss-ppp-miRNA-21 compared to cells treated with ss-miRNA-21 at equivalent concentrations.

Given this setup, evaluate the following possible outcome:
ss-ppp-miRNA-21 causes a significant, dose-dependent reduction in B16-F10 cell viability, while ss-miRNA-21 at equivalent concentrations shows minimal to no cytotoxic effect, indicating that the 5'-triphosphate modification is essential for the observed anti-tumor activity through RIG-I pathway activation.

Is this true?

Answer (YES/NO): YES